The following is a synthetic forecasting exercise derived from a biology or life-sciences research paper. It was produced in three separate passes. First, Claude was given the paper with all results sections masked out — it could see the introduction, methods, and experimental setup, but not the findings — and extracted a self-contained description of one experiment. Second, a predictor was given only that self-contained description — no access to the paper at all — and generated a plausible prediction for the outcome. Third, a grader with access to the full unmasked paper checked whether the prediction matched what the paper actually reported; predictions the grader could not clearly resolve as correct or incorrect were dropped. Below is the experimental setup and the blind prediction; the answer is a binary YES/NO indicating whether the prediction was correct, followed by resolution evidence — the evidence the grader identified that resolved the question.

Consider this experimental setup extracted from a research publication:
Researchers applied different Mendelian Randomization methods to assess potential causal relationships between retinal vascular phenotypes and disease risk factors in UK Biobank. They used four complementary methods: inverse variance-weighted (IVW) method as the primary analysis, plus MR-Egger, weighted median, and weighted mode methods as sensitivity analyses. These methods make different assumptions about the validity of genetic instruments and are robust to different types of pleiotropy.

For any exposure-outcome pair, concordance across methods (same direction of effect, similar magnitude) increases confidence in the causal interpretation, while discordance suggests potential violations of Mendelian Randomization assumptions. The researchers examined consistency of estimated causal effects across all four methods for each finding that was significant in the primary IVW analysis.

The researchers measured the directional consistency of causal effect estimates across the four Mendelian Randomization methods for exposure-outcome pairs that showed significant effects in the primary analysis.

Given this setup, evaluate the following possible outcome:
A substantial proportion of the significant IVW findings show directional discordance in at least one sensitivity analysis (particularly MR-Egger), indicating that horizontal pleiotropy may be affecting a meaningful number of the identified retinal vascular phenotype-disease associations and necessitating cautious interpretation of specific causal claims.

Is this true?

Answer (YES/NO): NO